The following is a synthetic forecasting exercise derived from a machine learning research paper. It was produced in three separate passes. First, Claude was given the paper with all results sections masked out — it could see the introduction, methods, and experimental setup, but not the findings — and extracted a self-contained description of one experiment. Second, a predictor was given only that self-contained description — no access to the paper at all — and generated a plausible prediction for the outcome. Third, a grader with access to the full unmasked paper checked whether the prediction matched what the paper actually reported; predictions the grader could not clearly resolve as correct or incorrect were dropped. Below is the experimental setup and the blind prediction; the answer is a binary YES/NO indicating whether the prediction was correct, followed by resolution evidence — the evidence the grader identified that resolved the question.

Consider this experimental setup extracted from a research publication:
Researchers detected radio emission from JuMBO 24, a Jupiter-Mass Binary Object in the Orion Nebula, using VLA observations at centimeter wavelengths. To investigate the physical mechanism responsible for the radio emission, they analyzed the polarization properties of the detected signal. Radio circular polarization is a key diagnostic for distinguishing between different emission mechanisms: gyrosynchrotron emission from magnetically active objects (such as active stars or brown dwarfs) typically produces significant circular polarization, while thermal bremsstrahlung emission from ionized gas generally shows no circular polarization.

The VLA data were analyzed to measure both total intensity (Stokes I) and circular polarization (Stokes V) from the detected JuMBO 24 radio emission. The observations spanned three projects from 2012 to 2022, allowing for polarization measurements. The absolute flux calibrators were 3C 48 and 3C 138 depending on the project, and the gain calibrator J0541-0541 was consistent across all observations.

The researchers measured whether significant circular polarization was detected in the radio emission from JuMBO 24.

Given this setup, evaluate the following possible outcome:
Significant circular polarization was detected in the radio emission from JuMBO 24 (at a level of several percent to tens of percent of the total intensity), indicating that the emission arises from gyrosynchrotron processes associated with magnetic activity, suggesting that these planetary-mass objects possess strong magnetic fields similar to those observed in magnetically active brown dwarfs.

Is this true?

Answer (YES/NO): NO